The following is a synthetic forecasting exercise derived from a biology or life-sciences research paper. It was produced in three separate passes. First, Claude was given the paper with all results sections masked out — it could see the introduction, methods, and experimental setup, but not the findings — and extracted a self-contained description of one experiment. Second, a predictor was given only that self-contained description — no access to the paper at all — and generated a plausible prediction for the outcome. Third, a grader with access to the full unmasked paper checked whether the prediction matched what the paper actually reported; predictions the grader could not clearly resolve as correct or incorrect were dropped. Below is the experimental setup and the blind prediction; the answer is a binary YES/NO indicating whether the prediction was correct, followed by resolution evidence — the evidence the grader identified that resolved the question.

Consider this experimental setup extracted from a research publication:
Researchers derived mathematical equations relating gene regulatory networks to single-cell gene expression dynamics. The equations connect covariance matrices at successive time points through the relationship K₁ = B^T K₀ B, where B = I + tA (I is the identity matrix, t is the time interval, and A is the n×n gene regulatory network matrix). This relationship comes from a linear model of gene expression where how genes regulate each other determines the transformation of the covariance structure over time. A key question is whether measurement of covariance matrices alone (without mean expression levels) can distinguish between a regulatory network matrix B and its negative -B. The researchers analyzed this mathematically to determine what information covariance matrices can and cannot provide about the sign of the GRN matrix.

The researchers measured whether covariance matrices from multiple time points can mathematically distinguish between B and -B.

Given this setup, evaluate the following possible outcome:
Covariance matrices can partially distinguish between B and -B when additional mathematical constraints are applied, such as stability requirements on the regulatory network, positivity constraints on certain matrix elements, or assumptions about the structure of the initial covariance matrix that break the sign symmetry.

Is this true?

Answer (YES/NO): NO